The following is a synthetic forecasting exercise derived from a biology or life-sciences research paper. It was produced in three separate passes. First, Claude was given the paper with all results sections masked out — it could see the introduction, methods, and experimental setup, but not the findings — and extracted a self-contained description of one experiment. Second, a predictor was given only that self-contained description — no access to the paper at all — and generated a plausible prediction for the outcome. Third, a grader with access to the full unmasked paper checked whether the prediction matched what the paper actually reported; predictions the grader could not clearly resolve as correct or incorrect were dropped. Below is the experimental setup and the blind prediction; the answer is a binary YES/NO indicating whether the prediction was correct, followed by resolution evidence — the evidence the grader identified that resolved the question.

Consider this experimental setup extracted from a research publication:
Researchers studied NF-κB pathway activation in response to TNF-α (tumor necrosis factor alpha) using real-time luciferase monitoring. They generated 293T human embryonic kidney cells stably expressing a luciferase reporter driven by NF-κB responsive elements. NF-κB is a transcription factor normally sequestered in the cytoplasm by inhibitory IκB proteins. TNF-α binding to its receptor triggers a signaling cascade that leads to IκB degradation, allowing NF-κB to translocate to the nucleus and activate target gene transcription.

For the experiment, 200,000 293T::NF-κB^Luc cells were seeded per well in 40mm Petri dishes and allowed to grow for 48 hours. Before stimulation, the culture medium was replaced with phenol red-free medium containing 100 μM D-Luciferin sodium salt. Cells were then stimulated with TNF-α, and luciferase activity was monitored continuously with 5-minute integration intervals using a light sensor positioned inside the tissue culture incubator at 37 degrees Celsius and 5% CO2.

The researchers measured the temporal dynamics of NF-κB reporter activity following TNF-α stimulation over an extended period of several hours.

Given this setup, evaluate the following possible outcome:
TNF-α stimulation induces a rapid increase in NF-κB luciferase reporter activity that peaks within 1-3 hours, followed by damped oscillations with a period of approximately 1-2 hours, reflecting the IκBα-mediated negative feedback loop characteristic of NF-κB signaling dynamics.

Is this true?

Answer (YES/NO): NO